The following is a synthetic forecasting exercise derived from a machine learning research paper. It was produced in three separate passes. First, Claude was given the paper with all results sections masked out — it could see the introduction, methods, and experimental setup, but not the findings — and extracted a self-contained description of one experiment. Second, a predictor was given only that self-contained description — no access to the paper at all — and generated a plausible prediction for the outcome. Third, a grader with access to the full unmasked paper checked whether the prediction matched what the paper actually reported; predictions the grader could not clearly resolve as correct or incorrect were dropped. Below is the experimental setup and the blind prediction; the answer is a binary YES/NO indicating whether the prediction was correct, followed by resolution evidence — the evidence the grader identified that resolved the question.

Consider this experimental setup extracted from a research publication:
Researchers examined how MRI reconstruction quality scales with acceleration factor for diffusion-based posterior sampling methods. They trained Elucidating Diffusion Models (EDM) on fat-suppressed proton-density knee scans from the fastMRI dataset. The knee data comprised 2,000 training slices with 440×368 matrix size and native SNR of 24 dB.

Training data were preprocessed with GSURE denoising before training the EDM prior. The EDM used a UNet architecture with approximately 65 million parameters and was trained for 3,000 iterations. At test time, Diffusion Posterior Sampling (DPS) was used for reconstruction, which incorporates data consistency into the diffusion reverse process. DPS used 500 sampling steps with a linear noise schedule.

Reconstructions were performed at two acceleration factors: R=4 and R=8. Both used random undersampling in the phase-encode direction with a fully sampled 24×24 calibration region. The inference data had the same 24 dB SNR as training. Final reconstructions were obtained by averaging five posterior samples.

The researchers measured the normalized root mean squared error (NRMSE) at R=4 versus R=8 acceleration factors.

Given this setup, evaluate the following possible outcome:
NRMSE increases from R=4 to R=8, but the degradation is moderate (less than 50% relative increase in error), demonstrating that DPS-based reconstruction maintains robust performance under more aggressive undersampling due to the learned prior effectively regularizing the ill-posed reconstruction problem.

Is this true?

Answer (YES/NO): YES